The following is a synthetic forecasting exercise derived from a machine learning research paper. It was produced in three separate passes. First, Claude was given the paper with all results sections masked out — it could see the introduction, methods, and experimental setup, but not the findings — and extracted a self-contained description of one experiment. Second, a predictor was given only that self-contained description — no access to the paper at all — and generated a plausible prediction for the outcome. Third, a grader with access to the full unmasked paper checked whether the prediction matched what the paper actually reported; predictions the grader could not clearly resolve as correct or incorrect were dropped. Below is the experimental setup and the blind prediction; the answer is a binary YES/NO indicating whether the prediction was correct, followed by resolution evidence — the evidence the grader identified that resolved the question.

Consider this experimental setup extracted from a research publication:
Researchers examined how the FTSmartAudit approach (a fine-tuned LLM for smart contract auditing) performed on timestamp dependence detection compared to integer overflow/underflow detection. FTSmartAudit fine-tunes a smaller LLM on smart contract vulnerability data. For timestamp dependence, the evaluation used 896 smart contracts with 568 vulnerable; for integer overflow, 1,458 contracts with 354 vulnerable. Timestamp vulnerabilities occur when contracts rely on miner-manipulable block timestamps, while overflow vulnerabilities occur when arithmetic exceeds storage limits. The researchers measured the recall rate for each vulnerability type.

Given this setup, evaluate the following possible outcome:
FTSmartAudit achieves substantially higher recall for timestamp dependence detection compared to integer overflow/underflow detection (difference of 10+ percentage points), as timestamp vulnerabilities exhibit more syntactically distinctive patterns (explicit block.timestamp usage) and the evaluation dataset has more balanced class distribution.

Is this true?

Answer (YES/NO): YES